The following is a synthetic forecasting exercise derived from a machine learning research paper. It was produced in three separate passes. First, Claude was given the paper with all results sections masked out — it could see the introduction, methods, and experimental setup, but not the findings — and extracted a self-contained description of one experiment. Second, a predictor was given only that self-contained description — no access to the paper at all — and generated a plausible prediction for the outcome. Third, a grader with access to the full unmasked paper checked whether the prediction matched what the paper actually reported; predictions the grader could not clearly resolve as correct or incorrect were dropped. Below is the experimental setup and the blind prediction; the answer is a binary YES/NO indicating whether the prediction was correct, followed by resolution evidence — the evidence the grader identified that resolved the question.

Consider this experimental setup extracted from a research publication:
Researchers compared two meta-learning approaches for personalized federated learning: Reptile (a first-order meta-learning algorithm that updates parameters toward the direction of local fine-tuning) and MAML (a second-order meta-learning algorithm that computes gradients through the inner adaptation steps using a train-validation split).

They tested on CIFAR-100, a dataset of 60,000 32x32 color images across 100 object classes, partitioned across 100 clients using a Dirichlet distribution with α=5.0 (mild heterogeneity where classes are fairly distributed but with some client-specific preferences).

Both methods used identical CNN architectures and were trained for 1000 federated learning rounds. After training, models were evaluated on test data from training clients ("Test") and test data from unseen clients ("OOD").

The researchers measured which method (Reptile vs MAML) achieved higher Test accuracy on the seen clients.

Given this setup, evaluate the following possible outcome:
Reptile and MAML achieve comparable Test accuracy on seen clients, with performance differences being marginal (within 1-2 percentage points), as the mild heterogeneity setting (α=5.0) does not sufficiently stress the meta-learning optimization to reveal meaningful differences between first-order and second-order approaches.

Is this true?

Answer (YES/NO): YES